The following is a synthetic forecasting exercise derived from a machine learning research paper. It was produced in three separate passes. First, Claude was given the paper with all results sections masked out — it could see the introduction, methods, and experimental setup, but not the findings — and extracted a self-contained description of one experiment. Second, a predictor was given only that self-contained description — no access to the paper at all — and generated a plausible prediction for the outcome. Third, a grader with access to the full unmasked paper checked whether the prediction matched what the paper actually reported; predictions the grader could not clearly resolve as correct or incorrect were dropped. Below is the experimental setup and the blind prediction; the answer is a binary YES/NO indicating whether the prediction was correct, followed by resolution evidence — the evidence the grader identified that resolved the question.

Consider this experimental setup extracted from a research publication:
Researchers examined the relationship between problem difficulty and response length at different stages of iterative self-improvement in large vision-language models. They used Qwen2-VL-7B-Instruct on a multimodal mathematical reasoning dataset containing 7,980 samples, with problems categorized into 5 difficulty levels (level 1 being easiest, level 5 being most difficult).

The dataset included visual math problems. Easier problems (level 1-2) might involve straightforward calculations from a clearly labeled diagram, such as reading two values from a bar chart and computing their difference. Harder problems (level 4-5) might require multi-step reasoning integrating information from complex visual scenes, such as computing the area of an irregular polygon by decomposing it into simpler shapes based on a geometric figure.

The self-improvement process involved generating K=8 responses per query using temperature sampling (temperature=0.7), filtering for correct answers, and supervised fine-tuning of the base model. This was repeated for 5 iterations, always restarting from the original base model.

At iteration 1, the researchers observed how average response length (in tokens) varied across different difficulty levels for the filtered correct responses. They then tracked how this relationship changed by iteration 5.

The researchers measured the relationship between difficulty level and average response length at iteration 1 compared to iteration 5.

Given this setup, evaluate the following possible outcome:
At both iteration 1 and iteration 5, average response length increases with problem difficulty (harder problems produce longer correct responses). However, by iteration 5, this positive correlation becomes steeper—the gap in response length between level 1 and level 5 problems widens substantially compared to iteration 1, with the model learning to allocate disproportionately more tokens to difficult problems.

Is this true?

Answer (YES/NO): NO